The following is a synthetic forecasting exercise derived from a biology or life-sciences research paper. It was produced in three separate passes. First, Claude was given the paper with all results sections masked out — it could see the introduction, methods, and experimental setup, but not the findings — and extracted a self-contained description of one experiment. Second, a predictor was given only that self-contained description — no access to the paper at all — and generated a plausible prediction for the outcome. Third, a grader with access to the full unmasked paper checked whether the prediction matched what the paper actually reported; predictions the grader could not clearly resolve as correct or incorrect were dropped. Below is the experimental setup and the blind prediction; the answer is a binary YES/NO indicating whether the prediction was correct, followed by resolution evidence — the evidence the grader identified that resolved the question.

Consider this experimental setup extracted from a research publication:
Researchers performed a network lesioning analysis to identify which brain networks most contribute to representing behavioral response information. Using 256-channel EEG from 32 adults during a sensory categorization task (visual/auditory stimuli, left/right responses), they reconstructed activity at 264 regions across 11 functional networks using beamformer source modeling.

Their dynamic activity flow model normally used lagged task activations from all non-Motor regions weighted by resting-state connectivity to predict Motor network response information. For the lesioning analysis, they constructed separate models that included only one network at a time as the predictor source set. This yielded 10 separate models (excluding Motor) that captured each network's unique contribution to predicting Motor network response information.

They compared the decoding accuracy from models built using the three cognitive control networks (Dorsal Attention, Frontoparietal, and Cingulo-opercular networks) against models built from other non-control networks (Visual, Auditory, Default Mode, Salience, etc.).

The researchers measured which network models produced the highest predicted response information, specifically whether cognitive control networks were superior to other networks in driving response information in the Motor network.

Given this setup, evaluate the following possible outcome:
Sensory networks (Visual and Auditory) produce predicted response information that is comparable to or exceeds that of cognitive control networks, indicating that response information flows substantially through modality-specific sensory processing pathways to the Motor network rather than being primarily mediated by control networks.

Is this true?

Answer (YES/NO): NO